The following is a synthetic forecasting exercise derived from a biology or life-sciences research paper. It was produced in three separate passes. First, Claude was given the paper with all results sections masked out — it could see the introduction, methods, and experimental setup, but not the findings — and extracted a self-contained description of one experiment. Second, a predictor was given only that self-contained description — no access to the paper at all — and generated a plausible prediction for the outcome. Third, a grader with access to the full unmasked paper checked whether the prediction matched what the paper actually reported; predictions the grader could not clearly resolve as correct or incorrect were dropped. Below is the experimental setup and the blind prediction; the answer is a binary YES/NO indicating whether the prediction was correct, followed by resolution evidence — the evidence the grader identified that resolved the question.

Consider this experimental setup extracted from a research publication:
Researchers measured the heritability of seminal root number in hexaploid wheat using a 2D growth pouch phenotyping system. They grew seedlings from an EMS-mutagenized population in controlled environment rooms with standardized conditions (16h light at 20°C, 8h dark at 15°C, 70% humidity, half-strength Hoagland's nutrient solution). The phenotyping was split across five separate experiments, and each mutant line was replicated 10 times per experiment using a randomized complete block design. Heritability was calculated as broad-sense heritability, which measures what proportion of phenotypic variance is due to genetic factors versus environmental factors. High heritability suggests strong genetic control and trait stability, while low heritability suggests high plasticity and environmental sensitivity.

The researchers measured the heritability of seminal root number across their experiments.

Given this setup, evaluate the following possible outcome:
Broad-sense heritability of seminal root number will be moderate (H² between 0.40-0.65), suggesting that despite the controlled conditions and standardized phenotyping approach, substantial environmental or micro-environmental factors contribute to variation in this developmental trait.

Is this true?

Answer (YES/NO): NO